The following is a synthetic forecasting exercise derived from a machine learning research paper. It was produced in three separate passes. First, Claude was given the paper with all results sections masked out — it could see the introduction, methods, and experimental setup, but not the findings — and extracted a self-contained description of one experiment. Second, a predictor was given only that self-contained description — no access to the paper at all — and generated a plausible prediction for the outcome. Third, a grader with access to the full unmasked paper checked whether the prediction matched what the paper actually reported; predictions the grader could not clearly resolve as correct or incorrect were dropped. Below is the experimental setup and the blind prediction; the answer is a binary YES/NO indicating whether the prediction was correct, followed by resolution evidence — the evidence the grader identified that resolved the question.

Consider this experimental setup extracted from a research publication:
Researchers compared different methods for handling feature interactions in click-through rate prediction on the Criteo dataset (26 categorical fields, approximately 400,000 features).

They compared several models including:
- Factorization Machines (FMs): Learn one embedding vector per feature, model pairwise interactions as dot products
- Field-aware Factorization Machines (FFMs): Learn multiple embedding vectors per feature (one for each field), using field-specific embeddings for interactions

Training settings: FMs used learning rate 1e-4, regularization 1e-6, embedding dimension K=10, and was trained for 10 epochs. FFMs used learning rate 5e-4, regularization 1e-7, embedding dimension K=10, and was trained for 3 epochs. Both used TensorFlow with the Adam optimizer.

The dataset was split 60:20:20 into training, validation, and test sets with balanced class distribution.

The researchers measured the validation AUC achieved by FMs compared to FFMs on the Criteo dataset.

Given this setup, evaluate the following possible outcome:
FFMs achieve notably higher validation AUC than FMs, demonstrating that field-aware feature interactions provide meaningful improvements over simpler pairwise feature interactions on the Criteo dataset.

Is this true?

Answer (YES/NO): YES